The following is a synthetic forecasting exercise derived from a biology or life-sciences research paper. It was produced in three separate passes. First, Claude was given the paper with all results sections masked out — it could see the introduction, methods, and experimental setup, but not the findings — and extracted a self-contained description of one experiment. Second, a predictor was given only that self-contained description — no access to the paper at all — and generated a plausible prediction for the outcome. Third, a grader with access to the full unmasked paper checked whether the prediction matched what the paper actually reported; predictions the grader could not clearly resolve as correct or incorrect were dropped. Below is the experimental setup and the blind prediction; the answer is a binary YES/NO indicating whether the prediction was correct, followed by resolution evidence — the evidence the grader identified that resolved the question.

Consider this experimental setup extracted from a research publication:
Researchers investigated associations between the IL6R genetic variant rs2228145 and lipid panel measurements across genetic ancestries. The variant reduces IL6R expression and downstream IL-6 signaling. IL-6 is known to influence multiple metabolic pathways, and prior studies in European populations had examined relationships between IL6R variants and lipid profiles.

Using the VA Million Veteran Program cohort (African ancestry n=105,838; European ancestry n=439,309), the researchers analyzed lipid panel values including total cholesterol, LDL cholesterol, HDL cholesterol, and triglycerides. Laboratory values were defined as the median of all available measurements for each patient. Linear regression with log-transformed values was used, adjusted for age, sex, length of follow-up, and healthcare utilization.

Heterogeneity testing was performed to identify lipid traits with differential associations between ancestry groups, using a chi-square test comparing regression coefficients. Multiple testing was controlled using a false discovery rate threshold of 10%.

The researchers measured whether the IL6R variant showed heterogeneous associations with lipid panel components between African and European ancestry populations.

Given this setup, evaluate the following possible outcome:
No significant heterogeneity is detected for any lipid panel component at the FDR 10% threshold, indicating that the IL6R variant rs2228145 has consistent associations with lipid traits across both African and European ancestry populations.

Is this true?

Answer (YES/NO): NO